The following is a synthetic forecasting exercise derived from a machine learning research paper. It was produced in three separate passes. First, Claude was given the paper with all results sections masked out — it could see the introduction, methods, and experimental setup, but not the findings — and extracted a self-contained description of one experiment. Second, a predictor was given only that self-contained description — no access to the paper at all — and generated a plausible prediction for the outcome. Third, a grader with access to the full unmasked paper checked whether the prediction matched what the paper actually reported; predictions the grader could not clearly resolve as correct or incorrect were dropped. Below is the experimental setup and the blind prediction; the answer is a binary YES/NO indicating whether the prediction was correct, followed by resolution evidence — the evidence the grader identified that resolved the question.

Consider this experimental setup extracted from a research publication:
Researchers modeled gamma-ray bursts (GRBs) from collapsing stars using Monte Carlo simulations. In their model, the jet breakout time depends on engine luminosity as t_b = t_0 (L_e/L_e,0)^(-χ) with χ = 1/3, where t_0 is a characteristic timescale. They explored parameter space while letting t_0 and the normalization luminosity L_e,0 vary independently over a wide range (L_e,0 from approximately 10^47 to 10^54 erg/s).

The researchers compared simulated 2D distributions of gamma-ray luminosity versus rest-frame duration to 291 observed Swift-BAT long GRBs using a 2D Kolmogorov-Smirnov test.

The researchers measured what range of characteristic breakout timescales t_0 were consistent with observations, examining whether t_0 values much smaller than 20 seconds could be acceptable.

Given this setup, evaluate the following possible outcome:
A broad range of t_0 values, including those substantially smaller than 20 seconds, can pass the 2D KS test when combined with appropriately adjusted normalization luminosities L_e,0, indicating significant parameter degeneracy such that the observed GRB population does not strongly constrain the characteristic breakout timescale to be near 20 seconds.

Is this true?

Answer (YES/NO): NO